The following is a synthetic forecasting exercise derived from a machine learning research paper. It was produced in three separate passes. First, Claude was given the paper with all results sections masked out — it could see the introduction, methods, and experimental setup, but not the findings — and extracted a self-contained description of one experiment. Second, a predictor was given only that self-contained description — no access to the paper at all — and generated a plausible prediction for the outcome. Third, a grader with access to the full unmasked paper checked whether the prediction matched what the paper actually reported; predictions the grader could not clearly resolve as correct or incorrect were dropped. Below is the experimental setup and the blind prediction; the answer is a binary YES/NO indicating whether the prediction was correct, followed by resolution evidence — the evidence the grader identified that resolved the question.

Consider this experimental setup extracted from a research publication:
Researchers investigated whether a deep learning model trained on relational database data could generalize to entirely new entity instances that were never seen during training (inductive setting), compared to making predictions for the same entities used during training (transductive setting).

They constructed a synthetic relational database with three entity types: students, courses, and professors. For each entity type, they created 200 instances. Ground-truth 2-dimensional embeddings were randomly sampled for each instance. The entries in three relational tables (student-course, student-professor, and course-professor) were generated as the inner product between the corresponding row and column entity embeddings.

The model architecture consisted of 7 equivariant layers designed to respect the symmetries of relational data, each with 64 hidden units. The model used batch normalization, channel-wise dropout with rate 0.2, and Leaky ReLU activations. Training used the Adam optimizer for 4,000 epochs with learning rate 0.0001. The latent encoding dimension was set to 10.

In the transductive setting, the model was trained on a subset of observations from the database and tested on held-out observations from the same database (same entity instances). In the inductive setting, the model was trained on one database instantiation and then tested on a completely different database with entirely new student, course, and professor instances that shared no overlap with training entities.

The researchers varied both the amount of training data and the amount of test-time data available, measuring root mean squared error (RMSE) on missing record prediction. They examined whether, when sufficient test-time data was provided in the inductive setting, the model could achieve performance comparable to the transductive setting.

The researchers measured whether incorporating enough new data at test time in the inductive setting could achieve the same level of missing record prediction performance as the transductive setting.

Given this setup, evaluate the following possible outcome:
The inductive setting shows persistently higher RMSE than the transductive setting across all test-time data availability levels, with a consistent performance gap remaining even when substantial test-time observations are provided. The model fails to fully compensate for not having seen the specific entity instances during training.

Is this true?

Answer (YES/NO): NO